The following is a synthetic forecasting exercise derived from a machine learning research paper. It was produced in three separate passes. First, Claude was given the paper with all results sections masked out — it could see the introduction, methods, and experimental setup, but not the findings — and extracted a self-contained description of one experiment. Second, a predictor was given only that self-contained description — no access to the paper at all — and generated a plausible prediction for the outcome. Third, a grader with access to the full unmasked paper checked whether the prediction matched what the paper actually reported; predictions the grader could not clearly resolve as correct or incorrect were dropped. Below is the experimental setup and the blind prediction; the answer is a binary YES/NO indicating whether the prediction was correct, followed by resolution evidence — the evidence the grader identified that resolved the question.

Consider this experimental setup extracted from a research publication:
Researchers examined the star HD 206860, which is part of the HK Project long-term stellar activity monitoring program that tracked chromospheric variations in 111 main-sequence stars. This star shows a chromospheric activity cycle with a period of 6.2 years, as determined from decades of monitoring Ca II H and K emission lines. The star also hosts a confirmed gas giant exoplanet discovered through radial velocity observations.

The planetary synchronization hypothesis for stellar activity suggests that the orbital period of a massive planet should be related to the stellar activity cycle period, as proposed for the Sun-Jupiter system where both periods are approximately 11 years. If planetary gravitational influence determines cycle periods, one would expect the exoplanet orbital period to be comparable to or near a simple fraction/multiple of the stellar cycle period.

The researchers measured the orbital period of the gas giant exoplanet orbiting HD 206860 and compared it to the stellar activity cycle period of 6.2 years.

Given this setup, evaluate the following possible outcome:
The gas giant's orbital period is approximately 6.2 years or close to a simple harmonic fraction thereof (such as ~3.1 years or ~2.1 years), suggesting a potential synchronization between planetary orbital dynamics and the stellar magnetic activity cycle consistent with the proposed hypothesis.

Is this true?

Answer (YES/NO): NO